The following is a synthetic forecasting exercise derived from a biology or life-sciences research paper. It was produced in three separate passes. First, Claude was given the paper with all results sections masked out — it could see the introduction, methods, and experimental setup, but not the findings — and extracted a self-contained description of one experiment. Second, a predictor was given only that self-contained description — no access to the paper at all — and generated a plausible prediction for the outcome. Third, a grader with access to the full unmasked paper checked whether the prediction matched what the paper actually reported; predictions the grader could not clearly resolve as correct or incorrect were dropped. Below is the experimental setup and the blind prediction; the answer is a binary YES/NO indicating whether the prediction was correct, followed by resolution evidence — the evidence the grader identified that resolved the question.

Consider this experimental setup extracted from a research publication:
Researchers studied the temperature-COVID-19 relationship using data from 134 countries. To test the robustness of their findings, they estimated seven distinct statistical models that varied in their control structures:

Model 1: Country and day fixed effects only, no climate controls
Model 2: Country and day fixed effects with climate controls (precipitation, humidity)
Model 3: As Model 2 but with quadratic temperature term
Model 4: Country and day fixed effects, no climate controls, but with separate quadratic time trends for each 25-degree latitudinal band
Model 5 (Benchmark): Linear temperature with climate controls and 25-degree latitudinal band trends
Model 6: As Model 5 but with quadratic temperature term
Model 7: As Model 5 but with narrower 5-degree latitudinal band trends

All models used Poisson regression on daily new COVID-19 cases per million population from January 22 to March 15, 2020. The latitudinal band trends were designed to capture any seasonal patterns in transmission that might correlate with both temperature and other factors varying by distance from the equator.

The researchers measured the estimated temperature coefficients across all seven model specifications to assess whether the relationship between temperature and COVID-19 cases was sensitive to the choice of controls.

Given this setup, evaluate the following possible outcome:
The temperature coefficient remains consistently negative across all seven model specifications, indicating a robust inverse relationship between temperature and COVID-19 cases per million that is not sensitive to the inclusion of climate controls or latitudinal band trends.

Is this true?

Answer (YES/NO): YES